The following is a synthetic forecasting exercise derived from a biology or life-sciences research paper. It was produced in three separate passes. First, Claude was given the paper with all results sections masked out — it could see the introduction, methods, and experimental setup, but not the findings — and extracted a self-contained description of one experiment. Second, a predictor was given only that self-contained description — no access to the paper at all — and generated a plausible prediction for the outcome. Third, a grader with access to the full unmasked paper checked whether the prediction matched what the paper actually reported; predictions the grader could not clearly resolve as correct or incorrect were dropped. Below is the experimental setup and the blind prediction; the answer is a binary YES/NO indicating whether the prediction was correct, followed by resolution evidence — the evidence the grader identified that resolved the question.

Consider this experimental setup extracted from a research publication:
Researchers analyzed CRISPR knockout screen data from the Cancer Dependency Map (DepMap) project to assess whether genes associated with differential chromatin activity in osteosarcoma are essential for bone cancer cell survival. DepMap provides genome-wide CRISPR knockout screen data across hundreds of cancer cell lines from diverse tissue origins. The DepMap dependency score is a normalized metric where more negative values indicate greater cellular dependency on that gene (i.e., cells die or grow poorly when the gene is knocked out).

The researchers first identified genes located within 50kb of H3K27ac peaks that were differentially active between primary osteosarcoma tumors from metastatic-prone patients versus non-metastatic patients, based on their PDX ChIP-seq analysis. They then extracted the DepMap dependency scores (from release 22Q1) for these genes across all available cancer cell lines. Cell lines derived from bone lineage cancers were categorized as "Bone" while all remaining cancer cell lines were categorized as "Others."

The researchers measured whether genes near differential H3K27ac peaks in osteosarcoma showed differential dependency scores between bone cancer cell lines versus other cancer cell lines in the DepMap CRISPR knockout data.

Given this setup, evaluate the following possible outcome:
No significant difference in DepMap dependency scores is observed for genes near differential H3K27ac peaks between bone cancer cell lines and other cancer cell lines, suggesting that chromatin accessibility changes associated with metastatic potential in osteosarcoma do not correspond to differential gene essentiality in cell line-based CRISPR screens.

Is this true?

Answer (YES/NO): NO